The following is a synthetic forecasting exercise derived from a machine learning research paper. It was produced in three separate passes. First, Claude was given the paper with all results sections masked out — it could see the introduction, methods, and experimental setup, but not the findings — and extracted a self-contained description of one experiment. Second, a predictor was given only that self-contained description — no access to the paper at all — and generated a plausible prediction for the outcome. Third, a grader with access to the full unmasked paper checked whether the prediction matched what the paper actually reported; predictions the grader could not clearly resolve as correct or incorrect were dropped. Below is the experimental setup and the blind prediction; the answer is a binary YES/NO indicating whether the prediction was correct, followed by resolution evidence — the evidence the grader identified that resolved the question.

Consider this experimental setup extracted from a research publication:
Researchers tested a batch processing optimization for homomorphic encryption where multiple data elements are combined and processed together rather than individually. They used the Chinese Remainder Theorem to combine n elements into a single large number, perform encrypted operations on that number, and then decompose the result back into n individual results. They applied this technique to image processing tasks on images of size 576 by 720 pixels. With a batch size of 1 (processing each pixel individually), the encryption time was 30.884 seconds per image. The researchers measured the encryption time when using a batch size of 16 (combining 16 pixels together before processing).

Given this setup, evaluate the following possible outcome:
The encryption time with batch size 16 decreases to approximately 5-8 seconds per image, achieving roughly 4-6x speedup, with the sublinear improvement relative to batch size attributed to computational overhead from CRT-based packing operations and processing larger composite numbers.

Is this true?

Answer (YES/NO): NO